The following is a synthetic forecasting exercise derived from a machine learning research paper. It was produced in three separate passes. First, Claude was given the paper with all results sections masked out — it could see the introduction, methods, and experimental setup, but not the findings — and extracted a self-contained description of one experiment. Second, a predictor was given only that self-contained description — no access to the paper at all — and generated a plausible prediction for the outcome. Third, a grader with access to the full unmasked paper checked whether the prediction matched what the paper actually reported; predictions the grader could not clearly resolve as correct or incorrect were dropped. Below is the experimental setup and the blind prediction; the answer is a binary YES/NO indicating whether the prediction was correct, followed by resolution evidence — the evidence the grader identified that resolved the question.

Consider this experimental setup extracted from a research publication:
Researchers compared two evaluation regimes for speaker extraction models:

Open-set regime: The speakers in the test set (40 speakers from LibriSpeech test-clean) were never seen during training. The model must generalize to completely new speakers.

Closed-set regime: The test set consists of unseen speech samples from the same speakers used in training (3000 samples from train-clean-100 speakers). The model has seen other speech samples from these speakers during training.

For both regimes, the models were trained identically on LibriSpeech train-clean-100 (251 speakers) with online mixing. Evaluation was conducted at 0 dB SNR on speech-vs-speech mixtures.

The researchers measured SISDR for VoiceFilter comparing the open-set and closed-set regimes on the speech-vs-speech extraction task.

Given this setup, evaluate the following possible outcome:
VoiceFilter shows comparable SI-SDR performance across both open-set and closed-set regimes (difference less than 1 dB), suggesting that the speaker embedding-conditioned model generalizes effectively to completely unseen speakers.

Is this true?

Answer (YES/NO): YES